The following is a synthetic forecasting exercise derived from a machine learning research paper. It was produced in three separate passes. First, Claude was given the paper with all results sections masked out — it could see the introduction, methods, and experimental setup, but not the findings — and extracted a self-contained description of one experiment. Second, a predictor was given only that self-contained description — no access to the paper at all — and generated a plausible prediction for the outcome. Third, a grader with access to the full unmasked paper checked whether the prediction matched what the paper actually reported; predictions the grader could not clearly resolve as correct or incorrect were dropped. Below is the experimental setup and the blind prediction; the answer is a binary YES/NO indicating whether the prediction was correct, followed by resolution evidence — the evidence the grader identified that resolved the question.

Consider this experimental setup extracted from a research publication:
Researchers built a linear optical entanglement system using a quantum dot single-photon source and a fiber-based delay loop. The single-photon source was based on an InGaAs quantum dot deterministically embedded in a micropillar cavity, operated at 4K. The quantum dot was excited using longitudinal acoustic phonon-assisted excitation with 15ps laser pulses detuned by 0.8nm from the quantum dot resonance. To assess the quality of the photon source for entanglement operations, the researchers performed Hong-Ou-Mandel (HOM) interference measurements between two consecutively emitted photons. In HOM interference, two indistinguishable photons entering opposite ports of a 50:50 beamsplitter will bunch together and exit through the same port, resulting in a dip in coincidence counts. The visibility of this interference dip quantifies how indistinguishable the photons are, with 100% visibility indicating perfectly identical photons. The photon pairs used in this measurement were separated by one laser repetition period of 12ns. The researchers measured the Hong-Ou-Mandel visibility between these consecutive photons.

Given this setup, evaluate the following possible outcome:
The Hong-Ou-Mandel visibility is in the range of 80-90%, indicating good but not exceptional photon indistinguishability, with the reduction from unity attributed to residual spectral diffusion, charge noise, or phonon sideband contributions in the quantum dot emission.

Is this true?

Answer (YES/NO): YES